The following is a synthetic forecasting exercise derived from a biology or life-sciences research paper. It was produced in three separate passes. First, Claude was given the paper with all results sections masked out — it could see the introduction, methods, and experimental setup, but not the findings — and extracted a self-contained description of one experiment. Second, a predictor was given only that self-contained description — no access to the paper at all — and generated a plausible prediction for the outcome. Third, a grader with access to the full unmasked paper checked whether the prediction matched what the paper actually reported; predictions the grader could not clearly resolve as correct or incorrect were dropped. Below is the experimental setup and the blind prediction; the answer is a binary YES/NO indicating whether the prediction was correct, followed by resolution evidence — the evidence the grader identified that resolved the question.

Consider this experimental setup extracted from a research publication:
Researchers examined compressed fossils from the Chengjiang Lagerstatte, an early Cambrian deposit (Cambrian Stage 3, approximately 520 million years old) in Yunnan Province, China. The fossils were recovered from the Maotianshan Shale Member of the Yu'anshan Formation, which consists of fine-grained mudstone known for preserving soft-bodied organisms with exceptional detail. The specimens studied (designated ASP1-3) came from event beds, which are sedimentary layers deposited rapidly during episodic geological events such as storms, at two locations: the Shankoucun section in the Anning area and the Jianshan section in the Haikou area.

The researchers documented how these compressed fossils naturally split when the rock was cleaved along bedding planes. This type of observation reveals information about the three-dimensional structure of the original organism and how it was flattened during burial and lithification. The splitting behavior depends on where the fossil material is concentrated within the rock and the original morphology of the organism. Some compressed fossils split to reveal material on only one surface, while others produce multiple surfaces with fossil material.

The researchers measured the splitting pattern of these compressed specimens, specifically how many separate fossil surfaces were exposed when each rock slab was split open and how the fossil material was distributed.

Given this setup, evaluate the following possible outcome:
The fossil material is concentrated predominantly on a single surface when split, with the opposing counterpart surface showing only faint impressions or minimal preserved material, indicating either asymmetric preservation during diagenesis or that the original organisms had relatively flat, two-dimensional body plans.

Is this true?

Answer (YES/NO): NO